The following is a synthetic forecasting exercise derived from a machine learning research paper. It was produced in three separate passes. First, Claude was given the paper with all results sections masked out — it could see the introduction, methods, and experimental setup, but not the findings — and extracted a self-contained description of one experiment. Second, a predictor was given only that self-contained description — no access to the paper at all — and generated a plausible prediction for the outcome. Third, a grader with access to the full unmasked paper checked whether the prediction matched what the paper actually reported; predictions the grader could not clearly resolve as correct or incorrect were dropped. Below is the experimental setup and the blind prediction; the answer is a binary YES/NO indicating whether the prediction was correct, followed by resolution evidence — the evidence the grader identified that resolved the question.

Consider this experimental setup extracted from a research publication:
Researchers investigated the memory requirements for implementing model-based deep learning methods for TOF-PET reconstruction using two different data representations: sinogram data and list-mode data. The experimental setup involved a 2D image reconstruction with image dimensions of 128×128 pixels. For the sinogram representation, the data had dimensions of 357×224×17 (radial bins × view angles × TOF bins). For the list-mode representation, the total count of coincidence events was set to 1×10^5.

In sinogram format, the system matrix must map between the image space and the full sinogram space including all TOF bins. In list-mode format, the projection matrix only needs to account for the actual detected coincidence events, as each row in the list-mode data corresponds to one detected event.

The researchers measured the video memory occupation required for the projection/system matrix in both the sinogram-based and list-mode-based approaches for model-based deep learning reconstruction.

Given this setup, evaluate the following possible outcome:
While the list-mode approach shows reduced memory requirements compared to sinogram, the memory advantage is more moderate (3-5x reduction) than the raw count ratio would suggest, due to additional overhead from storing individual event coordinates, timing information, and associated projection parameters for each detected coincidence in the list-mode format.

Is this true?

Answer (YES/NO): YES